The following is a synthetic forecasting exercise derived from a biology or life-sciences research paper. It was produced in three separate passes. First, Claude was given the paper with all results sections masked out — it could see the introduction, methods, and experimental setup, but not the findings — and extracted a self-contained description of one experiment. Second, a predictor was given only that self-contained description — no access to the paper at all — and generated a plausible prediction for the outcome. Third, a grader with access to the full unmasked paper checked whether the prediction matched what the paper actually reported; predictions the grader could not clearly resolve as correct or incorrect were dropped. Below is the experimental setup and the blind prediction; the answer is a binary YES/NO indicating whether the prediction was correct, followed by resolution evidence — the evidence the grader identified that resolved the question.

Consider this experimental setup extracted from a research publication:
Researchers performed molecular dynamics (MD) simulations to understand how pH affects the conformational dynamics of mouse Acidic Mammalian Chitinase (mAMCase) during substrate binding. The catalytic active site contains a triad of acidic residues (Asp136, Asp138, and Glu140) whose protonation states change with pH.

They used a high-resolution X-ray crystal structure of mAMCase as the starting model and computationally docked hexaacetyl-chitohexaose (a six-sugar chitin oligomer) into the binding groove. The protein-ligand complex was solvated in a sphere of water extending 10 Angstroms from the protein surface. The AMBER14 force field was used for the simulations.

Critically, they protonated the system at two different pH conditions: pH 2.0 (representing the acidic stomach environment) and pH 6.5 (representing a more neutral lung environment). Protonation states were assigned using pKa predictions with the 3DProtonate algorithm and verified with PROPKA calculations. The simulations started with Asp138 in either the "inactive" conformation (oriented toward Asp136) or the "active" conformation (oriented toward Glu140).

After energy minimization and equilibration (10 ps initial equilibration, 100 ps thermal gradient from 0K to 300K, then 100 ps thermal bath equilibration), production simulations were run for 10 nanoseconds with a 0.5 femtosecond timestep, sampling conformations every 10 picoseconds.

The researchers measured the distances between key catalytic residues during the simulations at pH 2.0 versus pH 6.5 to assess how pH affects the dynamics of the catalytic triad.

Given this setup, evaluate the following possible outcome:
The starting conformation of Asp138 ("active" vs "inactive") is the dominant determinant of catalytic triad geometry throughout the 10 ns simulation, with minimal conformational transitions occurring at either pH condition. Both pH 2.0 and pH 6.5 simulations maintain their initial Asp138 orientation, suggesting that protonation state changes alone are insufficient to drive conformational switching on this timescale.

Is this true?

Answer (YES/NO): NO